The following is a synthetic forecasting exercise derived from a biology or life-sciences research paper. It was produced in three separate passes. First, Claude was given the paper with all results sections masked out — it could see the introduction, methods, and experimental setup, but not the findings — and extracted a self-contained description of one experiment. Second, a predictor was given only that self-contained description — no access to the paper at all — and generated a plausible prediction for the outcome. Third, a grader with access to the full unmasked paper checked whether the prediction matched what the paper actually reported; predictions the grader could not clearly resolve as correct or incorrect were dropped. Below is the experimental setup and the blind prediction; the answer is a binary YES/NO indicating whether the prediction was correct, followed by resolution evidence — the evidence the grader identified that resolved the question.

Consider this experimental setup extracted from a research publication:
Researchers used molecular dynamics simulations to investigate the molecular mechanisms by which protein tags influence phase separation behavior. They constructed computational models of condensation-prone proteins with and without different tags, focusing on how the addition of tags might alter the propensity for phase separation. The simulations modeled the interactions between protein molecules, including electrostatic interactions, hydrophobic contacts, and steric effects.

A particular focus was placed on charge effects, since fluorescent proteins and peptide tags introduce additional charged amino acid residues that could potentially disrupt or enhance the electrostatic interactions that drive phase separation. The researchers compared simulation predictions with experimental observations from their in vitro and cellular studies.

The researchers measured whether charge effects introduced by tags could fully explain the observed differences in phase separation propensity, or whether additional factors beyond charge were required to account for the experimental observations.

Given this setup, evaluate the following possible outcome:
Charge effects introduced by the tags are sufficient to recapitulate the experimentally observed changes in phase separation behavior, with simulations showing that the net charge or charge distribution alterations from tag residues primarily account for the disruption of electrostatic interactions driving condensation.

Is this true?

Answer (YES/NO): NO